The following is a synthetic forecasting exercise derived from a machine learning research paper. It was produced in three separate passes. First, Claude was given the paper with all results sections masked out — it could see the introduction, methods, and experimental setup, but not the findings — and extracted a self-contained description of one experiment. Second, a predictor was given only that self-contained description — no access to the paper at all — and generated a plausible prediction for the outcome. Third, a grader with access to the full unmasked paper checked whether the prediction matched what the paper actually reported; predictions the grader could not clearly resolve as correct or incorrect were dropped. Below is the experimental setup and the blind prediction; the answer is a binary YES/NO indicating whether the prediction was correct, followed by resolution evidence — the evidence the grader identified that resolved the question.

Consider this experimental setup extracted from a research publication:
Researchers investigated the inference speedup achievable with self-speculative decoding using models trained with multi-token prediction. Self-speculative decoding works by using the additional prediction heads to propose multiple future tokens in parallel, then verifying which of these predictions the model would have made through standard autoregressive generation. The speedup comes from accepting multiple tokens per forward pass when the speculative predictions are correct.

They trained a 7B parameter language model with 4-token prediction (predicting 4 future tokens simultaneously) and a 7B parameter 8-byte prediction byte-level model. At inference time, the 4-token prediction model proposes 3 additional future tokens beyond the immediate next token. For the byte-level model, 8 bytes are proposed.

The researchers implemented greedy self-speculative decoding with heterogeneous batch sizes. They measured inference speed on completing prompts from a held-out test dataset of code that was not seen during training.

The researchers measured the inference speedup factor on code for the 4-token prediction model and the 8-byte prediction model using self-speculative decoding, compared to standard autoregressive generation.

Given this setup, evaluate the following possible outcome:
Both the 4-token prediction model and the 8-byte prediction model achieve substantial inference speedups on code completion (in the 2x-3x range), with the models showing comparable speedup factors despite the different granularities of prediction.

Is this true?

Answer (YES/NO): NO